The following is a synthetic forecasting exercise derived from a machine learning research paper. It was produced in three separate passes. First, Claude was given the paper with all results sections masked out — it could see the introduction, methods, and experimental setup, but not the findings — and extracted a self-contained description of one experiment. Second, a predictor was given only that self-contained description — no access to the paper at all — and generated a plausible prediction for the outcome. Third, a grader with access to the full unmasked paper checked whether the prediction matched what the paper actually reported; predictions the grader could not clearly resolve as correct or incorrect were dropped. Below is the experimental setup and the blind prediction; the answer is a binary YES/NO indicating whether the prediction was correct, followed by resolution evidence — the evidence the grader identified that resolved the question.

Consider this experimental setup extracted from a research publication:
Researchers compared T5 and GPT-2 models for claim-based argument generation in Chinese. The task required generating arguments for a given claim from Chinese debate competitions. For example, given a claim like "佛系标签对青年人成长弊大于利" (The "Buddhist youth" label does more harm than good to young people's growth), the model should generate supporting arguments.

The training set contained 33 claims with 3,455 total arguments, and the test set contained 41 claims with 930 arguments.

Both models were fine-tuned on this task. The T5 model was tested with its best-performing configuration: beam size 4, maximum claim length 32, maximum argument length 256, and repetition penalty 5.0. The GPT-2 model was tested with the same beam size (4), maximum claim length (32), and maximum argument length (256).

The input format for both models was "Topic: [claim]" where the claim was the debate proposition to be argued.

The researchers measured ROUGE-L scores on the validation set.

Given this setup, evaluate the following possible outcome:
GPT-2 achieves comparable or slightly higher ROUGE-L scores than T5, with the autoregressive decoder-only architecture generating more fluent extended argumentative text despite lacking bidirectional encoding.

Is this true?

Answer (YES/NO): YES